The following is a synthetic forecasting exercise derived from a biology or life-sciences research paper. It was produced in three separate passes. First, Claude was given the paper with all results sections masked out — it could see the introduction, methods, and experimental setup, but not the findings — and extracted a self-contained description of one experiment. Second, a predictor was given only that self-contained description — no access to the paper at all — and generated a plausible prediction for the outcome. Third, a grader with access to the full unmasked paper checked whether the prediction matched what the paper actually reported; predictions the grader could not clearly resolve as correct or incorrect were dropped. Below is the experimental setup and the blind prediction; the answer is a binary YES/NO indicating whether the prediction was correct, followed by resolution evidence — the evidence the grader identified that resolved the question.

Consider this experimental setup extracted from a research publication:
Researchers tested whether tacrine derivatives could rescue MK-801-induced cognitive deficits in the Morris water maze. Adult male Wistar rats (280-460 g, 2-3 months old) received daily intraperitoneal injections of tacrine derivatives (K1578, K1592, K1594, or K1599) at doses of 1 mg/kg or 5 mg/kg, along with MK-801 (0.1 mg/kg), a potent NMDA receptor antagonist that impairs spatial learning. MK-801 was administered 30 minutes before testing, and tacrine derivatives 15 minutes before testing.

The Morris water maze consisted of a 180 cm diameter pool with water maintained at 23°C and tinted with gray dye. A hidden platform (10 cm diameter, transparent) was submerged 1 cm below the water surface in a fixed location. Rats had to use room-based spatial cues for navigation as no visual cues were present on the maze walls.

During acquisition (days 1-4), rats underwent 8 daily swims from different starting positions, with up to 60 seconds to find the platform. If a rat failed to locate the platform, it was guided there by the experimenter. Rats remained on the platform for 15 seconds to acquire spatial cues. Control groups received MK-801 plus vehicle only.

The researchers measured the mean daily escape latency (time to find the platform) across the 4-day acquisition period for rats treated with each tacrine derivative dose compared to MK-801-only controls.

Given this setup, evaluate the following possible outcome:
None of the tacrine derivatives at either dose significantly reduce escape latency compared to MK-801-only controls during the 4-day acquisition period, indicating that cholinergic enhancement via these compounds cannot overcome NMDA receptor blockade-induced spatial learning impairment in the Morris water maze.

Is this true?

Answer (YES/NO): NO